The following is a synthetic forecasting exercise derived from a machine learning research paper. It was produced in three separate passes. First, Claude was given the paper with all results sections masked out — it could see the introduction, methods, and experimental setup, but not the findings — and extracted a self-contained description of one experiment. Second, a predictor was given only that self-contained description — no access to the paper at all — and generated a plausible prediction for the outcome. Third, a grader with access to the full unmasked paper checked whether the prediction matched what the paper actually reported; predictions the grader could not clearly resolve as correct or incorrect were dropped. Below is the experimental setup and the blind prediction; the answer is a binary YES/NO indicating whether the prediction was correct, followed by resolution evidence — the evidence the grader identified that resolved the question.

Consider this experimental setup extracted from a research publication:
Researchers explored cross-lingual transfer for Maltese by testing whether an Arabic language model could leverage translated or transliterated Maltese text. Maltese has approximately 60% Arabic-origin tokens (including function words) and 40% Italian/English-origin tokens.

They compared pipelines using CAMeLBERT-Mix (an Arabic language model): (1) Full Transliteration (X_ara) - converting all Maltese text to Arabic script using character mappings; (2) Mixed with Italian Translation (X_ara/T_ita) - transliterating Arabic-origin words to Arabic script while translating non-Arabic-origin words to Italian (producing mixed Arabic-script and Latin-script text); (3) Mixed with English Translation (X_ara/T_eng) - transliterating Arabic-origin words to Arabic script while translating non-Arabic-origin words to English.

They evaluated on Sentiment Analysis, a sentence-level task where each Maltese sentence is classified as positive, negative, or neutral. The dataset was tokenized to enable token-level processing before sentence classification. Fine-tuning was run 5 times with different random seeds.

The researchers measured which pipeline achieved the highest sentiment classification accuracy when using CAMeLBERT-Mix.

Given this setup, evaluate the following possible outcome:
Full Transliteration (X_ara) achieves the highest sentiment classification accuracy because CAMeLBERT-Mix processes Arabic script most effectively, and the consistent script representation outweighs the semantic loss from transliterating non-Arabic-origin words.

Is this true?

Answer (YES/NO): YES